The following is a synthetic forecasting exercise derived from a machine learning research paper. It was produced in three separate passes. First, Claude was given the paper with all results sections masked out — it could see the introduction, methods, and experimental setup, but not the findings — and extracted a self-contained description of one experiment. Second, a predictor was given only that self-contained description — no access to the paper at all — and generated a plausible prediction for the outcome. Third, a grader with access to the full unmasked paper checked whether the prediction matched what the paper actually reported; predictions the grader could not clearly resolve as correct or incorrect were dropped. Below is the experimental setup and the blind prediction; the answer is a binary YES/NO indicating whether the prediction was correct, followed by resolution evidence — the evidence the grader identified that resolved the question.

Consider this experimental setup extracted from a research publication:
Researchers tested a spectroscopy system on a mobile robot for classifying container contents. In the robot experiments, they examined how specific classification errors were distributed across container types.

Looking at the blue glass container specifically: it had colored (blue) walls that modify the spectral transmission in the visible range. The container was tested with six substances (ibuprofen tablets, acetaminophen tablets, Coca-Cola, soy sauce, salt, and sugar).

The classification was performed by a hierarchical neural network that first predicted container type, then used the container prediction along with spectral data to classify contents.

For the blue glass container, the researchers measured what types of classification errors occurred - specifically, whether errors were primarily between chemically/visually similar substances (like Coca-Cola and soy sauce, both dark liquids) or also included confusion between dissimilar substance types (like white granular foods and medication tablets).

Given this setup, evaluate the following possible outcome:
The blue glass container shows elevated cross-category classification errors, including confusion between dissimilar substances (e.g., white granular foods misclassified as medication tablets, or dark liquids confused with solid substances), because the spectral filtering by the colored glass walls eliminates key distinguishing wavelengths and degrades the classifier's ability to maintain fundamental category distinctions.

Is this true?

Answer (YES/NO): YES